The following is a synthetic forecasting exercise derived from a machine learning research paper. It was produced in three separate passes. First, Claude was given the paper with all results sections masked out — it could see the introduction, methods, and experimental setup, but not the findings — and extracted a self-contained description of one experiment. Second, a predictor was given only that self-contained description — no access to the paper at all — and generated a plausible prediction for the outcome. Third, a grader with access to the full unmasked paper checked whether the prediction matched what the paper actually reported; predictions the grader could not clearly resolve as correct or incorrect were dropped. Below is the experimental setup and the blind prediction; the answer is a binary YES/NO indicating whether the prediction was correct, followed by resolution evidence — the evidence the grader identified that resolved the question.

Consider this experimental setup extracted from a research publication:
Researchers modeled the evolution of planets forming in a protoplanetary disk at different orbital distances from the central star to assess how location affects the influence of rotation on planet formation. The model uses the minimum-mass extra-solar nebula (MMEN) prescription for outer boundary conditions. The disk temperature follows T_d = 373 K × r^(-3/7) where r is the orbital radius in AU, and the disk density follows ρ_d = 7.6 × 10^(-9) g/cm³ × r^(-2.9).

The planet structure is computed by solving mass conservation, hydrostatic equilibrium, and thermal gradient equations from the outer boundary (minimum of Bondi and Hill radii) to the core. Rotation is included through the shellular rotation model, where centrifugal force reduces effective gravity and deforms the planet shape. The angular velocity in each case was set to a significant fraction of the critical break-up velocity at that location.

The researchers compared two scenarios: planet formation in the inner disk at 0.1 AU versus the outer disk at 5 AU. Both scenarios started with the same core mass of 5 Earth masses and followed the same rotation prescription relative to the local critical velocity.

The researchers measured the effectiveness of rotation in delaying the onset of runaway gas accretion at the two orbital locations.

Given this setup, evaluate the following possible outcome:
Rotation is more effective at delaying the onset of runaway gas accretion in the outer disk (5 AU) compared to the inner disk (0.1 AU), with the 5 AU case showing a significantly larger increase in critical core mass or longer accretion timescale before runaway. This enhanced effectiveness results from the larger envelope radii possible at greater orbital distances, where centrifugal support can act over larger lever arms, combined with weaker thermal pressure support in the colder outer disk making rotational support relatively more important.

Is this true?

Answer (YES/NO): NO